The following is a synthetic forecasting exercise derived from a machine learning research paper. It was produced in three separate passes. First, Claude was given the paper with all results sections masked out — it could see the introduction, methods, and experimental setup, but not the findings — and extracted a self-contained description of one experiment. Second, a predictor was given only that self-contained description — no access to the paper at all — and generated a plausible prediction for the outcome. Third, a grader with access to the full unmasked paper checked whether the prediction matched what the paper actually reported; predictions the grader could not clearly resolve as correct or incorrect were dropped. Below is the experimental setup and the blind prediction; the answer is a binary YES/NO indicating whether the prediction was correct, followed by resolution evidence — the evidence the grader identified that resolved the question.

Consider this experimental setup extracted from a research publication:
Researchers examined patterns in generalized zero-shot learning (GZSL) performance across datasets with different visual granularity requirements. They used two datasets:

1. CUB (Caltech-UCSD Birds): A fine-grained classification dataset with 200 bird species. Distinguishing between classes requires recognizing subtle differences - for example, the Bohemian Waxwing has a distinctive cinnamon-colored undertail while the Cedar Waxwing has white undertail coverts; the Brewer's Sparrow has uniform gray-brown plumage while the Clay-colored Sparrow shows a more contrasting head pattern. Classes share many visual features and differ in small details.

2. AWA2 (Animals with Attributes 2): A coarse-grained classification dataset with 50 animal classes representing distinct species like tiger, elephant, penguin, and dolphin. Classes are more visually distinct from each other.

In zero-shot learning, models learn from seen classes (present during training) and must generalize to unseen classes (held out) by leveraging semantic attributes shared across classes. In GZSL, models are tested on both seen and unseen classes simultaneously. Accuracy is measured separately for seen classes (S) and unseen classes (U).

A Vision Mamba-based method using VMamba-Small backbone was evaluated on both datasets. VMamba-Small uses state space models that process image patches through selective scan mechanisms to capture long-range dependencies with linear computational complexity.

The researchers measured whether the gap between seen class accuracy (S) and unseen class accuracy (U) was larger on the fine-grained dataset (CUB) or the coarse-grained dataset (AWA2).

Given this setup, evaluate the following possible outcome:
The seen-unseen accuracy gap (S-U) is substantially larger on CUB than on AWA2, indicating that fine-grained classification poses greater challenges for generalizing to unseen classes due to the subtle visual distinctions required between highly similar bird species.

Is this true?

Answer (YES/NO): NO